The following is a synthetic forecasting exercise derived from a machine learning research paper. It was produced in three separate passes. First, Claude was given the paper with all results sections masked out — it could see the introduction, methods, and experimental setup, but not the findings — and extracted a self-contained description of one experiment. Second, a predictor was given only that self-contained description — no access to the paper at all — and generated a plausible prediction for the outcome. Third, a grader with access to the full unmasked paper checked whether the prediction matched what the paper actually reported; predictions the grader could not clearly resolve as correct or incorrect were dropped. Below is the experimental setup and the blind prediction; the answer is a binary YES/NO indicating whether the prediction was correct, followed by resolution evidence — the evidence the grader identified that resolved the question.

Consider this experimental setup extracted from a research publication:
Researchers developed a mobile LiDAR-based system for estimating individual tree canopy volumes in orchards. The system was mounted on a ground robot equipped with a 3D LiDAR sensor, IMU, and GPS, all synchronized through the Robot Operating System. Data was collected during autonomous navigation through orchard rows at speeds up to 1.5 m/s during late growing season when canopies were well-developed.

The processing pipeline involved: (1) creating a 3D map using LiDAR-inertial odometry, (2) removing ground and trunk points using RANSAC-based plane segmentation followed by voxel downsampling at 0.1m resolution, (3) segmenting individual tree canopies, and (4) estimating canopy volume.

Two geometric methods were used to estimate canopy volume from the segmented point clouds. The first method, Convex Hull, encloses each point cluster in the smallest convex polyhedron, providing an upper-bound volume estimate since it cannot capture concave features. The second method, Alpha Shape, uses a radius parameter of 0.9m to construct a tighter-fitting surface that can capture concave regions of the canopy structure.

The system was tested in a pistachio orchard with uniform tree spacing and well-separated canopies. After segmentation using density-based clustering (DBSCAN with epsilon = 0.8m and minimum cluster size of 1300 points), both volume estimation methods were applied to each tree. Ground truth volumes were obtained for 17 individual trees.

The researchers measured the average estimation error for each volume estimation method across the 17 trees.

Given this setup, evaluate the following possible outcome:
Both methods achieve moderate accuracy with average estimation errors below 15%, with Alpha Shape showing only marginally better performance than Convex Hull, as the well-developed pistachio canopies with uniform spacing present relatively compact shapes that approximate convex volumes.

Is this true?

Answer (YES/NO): NO